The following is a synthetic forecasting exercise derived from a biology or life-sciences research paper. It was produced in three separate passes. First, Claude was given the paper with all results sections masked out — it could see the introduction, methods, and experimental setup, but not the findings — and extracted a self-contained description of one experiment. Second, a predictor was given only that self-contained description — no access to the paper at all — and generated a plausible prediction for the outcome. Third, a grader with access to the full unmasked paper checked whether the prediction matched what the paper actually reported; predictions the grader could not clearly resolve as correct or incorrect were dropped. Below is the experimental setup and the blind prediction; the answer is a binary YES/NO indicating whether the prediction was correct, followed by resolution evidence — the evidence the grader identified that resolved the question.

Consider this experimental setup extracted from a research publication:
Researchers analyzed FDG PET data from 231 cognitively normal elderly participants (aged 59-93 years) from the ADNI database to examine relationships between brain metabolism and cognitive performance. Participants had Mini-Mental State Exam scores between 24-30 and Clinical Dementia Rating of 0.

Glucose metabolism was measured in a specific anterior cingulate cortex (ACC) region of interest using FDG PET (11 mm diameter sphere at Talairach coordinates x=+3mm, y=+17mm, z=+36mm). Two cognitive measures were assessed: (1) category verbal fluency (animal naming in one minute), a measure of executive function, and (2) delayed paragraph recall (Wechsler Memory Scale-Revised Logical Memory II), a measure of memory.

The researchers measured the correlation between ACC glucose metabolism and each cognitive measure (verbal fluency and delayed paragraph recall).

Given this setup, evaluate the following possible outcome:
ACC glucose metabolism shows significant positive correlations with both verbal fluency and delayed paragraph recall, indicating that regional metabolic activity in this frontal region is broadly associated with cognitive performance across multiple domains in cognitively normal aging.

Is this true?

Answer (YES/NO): NO